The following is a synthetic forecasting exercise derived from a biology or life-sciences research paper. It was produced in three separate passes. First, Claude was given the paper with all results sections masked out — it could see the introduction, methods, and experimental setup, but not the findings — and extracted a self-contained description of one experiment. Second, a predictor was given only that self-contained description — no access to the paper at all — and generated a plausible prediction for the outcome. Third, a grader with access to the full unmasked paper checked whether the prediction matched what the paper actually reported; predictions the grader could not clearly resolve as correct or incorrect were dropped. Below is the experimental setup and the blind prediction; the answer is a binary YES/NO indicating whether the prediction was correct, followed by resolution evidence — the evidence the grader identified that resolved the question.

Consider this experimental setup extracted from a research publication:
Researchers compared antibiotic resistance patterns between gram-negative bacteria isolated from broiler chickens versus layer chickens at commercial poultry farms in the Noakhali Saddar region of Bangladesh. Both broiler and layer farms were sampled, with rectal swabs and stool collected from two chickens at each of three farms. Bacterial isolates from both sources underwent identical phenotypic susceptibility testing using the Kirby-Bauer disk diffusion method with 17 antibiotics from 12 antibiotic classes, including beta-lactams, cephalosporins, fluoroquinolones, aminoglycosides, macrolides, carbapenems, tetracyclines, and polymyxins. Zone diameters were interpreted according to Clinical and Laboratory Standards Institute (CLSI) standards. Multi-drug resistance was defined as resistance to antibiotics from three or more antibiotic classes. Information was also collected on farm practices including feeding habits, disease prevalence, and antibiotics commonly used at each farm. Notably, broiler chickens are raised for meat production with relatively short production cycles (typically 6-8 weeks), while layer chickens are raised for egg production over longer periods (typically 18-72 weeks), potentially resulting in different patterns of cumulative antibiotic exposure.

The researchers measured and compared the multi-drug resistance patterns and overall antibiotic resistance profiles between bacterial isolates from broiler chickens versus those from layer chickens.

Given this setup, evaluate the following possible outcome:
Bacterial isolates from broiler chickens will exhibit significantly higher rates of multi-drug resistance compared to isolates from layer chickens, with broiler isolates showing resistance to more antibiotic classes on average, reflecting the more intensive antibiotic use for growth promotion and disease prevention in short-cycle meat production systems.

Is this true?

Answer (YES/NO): NO